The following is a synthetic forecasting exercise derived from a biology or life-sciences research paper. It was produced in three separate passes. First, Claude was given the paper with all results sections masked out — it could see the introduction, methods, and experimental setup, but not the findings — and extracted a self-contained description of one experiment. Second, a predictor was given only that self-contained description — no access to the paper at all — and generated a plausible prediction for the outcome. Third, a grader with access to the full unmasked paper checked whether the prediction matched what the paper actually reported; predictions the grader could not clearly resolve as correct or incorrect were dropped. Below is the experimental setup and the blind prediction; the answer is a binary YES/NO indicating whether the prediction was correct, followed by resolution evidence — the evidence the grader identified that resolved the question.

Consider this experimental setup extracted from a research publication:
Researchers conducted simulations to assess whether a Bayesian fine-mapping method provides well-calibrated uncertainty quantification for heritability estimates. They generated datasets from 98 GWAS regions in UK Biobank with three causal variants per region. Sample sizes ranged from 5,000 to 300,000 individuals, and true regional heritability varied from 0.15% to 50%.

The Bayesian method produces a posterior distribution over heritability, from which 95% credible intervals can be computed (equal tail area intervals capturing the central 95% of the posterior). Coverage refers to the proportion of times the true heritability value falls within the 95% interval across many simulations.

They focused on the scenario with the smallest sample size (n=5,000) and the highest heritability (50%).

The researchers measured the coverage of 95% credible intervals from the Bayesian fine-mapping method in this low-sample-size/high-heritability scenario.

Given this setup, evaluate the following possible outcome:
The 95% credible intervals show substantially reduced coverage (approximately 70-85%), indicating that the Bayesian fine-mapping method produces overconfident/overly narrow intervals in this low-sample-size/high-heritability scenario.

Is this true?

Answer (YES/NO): NO